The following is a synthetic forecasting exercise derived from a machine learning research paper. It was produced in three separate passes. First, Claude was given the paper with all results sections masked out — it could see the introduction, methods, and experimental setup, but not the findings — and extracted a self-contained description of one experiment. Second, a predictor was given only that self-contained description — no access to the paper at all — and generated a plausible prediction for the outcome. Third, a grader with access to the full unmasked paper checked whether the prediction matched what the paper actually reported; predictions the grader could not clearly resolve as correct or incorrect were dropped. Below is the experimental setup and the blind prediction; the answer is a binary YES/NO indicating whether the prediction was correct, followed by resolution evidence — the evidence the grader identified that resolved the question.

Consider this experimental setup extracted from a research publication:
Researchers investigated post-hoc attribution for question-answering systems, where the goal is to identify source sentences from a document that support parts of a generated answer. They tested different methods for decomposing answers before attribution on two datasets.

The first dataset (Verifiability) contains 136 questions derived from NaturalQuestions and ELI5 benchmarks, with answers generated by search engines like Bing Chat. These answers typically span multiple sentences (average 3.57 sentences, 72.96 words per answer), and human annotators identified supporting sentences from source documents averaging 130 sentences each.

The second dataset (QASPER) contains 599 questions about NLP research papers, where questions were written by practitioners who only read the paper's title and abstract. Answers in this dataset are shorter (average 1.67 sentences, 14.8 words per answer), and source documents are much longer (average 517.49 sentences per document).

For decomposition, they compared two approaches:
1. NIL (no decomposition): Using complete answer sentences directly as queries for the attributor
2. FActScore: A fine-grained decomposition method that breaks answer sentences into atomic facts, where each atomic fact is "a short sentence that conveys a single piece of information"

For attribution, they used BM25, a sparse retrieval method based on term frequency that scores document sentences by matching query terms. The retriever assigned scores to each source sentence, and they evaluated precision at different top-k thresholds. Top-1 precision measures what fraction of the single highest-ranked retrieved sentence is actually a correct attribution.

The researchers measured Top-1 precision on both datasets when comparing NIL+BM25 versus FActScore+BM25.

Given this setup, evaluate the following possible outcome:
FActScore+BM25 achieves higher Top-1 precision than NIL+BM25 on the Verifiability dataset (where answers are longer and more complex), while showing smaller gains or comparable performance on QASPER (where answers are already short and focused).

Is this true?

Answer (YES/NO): NO